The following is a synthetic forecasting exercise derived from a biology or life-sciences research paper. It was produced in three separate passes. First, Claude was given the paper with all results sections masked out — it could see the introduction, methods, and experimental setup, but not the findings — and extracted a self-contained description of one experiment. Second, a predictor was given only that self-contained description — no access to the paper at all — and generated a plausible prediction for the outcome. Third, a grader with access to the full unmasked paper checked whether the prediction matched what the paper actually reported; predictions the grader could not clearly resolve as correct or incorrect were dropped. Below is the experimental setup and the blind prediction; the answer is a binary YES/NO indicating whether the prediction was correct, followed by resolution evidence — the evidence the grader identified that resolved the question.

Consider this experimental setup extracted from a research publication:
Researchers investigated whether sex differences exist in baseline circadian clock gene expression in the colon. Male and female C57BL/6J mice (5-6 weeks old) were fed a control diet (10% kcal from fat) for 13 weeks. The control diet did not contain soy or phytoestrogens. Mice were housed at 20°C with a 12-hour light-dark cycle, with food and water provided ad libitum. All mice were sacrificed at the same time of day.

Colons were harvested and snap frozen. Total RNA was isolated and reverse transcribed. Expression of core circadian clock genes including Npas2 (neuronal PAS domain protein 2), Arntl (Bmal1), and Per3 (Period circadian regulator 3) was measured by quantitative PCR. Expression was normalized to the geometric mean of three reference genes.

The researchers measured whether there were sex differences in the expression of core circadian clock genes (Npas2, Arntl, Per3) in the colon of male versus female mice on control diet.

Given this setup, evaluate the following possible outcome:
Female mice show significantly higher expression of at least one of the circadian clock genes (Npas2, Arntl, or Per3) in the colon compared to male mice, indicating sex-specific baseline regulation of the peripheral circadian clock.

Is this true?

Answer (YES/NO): YES